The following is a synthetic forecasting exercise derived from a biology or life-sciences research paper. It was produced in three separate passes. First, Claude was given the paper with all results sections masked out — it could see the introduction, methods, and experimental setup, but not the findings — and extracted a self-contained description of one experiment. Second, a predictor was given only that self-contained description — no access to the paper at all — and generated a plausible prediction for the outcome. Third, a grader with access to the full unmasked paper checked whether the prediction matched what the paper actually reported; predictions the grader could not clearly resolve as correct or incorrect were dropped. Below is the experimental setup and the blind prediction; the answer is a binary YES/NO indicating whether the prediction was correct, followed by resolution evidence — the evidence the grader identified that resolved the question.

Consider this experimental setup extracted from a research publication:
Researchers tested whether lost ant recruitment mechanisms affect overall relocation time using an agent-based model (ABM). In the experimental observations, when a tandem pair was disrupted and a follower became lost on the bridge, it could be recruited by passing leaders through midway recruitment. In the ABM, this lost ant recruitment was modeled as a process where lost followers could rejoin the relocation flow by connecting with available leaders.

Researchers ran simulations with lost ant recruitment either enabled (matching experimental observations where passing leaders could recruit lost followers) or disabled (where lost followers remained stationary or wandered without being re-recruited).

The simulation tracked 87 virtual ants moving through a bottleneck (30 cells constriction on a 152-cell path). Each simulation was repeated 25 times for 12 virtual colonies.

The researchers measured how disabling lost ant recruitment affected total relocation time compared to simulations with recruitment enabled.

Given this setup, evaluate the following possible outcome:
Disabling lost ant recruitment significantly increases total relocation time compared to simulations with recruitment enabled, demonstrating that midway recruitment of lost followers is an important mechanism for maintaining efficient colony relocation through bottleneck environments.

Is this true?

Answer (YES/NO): NO